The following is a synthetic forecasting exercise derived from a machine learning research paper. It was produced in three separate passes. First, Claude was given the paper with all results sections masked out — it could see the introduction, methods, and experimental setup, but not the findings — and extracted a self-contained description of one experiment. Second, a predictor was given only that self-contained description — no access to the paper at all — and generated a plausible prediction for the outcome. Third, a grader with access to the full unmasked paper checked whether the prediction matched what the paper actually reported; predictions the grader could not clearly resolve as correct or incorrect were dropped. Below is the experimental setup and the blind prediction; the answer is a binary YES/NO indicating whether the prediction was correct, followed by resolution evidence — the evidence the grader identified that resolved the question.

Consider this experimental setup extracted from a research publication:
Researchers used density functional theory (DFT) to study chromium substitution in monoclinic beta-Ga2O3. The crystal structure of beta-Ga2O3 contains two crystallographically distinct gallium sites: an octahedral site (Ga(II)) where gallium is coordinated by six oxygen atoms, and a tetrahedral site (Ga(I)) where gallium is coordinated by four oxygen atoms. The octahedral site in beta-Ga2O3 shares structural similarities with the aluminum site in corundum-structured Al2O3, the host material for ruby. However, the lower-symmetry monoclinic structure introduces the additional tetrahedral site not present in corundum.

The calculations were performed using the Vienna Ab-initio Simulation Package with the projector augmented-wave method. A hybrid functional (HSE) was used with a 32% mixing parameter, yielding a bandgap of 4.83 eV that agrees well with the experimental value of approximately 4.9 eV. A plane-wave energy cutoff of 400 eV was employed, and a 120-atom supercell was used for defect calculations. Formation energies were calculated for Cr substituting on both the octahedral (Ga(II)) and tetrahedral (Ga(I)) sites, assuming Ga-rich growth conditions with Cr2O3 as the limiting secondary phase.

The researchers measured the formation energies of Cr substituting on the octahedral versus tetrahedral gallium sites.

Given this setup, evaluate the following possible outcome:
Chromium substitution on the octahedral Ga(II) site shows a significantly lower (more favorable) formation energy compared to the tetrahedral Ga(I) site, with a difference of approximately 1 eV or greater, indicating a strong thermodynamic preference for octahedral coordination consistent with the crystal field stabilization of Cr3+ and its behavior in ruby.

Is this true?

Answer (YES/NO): YES